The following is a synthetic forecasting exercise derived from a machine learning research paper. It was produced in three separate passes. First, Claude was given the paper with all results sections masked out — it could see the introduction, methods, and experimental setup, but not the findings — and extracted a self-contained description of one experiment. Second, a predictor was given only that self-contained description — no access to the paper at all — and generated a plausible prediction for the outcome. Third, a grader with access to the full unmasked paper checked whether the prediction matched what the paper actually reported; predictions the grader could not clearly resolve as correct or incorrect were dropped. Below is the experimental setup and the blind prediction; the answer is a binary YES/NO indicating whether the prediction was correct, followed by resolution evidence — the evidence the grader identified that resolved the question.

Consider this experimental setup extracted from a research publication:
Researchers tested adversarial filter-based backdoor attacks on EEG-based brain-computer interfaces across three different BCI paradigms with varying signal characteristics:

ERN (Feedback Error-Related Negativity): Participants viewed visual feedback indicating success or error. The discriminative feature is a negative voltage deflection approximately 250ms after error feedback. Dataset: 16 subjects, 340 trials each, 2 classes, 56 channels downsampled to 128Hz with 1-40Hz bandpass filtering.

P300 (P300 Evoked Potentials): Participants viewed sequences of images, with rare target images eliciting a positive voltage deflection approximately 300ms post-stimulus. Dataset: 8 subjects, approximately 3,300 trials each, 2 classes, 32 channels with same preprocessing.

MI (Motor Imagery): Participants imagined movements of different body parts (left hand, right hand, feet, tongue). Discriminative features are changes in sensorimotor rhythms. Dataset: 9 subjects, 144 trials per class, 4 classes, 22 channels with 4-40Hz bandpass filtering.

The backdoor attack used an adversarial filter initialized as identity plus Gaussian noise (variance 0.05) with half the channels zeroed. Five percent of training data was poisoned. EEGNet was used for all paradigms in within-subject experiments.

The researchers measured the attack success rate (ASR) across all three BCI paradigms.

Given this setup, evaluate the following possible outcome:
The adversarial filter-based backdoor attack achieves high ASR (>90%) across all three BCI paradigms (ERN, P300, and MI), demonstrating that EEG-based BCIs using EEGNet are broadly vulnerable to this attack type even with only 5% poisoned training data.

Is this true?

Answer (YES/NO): NO